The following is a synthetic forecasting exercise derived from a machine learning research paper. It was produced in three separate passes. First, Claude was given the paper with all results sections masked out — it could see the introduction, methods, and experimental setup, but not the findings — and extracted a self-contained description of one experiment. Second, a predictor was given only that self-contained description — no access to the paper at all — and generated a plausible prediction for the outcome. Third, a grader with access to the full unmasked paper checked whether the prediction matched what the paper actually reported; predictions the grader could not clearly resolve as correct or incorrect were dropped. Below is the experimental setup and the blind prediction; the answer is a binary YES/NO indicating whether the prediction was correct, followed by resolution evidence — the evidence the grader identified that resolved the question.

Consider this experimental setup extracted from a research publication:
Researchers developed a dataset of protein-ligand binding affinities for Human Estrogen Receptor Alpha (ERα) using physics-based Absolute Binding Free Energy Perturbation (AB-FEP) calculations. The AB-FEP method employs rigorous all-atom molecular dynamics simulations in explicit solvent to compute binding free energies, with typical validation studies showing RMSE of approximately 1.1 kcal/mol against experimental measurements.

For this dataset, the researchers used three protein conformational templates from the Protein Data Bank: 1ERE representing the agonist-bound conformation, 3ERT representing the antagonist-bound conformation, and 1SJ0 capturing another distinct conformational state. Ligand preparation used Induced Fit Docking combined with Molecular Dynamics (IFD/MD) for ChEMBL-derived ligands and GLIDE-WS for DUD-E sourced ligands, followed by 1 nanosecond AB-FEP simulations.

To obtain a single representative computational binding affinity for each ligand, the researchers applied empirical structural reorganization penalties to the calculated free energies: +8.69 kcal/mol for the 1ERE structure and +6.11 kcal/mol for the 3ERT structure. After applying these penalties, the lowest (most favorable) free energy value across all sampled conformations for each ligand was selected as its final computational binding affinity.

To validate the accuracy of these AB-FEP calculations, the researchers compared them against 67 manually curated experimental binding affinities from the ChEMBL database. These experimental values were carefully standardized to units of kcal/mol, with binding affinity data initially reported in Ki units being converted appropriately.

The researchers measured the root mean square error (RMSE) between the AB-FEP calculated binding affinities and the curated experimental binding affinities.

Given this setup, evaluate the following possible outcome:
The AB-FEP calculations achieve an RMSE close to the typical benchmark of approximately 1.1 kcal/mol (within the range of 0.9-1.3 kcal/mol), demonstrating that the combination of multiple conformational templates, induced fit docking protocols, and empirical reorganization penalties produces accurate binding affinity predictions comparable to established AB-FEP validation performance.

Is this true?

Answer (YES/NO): NO